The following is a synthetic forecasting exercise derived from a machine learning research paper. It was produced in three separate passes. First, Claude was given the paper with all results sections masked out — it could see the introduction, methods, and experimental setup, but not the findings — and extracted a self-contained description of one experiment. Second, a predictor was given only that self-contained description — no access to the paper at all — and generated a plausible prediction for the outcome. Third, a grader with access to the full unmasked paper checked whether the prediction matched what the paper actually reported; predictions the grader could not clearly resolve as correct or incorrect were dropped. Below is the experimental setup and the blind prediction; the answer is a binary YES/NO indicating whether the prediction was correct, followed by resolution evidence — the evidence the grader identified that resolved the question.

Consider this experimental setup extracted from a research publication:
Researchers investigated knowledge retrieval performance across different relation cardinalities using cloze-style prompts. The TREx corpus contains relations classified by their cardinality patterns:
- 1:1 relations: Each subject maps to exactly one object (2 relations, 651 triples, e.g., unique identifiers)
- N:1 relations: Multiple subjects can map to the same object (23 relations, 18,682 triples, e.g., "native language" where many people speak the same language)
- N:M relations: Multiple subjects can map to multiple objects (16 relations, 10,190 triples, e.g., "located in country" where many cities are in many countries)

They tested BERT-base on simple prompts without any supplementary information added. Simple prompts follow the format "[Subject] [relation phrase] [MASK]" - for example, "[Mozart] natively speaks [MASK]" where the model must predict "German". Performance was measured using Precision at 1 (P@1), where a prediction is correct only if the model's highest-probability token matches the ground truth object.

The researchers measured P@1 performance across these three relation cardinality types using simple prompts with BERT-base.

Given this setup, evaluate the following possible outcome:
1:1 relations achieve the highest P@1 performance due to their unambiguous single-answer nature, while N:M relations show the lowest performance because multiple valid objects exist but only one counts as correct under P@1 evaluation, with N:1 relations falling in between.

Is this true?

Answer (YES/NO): YES